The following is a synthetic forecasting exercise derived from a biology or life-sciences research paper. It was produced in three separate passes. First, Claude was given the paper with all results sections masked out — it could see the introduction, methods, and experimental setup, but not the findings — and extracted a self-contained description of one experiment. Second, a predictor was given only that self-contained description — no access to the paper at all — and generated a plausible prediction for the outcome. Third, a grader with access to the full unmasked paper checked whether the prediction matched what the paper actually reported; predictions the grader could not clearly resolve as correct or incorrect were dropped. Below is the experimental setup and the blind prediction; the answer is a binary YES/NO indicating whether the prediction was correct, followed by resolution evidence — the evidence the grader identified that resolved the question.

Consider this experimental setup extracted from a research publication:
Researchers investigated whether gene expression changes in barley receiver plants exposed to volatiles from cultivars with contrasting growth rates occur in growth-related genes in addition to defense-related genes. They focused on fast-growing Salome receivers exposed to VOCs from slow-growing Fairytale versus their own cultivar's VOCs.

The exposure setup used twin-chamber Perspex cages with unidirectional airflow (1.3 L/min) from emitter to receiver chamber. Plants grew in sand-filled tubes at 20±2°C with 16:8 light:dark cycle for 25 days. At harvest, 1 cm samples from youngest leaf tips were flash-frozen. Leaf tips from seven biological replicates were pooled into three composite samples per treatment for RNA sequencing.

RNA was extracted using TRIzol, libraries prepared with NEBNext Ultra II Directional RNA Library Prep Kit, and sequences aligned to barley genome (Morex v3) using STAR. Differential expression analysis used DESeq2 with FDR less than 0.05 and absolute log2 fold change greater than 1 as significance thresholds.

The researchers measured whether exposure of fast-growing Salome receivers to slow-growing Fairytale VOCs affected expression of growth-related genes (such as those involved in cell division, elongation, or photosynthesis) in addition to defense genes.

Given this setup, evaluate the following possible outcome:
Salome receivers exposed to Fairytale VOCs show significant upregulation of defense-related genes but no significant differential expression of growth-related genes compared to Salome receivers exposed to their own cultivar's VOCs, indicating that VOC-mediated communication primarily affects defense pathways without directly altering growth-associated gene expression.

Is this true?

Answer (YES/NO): NO